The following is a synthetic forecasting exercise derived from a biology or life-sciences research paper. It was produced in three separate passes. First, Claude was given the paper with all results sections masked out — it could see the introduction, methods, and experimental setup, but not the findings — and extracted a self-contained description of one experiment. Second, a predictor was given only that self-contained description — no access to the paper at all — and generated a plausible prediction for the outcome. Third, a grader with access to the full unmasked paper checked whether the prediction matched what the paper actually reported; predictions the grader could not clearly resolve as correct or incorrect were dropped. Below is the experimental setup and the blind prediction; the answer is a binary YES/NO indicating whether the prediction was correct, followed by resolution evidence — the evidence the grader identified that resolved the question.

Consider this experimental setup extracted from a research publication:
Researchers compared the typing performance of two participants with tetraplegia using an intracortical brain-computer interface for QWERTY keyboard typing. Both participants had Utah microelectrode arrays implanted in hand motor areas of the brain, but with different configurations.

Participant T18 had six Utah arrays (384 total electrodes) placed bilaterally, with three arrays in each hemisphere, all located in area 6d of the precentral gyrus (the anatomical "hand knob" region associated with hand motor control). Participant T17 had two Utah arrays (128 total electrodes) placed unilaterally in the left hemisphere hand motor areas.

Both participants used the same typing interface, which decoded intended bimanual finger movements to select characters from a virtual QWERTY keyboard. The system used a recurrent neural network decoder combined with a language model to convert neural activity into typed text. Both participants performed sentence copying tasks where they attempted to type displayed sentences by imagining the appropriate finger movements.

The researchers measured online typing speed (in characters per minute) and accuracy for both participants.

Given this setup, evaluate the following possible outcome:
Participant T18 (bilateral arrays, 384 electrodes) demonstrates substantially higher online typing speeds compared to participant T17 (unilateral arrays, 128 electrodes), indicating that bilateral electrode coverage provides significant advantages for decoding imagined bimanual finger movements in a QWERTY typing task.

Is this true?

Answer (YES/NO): YES